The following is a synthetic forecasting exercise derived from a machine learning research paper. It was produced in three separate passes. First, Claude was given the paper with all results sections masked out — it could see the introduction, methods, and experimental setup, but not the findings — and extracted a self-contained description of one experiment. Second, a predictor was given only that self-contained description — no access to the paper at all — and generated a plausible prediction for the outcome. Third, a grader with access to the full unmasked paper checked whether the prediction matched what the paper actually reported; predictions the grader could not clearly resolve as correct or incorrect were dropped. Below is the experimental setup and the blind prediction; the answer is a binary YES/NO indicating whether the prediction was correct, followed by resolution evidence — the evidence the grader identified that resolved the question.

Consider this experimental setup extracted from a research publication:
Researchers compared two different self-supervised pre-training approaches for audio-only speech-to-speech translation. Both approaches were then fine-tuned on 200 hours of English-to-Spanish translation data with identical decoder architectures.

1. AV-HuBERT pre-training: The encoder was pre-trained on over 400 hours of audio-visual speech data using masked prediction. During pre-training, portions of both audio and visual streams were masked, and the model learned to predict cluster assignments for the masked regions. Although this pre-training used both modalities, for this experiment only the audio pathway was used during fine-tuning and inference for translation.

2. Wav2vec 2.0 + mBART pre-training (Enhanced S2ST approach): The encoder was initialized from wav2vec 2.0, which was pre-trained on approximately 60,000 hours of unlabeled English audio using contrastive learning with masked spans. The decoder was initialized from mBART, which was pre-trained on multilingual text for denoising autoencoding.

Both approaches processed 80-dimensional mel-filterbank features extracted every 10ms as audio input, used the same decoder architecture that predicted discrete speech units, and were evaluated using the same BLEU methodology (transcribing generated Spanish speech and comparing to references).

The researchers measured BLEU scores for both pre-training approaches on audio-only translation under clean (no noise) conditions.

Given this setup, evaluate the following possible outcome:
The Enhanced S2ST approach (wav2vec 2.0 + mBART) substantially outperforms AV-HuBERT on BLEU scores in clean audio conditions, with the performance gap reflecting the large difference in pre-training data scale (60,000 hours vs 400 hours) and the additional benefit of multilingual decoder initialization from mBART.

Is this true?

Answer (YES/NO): NO